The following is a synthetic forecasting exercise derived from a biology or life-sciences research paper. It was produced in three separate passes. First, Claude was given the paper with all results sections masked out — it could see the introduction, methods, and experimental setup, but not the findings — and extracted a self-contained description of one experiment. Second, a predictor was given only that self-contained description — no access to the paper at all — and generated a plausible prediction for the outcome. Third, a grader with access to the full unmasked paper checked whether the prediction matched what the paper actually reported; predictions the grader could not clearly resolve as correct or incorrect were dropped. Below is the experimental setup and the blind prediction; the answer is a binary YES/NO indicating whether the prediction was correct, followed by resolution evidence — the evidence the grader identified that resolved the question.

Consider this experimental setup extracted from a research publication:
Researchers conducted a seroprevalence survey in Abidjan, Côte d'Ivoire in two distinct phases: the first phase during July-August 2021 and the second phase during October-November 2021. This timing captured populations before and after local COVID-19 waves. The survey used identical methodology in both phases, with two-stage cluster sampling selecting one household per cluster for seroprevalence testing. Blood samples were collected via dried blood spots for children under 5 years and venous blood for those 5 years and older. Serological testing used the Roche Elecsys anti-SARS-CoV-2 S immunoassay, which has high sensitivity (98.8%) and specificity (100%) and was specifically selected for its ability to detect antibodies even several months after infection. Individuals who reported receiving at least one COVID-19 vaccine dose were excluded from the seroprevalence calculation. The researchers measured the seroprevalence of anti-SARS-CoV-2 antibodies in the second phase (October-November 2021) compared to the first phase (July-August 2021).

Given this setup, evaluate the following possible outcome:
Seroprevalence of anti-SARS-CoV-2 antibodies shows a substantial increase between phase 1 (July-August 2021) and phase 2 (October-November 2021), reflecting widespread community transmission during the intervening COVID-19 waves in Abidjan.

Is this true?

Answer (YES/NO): NO